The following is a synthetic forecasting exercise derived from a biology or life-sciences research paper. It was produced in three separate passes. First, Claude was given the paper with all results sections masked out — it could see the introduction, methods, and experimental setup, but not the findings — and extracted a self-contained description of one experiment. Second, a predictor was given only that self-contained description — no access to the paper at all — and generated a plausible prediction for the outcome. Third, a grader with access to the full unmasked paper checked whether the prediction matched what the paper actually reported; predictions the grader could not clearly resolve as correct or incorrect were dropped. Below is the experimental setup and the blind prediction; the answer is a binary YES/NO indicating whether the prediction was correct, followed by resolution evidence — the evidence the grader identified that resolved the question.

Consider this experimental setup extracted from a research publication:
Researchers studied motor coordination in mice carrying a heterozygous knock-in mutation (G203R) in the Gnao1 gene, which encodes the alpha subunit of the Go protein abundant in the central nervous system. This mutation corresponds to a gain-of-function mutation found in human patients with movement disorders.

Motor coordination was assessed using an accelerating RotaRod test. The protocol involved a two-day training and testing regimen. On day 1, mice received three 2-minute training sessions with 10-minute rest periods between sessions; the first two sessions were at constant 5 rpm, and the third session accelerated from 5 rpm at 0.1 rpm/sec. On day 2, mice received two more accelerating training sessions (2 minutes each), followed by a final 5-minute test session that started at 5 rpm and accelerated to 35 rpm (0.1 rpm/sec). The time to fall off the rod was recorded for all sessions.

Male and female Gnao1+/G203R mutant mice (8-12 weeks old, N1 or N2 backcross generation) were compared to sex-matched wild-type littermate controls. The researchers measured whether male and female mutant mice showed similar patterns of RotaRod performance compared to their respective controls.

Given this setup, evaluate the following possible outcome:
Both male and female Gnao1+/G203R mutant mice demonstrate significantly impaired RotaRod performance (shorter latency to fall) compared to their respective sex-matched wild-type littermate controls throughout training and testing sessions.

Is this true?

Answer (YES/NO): NO